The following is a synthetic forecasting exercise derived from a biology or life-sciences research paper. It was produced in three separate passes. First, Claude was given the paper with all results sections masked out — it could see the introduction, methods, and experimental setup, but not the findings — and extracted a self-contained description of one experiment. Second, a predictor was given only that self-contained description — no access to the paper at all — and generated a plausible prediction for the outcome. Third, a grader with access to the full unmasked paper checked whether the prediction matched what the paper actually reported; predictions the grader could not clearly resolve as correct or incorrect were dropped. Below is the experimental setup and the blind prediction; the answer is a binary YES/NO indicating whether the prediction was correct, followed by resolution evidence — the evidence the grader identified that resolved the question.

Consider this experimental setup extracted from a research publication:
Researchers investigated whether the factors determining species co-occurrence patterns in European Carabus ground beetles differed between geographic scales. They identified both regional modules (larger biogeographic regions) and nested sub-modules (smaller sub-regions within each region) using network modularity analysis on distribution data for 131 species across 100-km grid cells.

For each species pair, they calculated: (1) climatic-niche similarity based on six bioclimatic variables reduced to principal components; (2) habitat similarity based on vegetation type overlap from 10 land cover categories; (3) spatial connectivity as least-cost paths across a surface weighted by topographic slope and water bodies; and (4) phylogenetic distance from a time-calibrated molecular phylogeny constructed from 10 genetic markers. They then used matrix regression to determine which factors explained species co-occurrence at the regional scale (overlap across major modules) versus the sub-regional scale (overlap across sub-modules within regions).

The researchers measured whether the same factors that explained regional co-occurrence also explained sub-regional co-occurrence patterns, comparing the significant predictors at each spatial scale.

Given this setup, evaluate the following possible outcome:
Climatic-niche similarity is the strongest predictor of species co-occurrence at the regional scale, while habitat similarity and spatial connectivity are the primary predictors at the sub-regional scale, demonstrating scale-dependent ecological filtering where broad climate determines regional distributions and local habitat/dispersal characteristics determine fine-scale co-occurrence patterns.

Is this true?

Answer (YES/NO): NO